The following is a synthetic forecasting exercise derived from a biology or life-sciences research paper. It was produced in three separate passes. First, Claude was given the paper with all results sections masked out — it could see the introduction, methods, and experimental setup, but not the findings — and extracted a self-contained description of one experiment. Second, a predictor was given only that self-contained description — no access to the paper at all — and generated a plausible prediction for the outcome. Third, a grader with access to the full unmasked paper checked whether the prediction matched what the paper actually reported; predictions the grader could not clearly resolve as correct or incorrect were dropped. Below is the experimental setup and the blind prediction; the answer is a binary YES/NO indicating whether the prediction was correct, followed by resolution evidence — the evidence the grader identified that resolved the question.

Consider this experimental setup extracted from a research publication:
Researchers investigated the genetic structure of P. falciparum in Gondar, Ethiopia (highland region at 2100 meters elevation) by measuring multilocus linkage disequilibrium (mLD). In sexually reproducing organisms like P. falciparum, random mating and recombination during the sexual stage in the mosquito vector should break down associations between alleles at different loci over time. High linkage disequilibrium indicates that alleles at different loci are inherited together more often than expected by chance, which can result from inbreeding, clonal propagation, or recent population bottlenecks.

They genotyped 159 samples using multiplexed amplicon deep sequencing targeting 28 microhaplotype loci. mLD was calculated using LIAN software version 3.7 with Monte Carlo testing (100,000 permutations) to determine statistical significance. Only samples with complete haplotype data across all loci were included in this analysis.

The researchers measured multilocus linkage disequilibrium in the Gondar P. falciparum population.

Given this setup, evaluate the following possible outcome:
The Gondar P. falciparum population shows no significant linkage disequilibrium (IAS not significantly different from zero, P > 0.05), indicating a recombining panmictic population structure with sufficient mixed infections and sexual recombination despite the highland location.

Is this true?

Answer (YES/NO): NO